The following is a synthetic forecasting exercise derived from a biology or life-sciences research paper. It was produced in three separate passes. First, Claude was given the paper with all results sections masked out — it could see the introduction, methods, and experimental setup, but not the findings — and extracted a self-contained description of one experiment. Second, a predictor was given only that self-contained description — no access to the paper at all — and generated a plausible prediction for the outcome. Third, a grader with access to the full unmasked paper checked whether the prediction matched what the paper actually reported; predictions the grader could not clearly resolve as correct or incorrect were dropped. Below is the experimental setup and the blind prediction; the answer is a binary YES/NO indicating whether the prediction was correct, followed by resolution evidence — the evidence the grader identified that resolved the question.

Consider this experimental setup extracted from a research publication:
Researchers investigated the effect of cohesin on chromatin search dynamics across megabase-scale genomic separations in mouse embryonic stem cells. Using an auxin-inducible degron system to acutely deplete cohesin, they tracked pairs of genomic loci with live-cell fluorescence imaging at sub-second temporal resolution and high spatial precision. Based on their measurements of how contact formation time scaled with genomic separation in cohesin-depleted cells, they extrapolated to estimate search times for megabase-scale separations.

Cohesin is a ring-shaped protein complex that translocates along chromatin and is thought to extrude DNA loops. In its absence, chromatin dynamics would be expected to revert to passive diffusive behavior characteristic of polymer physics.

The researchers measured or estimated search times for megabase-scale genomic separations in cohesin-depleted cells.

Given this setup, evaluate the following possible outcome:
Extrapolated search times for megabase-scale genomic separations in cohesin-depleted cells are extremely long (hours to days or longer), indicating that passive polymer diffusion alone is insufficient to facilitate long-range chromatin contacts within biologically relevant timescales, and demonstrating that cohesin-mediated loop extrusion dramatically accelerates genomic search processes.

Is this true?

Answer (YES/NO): NO